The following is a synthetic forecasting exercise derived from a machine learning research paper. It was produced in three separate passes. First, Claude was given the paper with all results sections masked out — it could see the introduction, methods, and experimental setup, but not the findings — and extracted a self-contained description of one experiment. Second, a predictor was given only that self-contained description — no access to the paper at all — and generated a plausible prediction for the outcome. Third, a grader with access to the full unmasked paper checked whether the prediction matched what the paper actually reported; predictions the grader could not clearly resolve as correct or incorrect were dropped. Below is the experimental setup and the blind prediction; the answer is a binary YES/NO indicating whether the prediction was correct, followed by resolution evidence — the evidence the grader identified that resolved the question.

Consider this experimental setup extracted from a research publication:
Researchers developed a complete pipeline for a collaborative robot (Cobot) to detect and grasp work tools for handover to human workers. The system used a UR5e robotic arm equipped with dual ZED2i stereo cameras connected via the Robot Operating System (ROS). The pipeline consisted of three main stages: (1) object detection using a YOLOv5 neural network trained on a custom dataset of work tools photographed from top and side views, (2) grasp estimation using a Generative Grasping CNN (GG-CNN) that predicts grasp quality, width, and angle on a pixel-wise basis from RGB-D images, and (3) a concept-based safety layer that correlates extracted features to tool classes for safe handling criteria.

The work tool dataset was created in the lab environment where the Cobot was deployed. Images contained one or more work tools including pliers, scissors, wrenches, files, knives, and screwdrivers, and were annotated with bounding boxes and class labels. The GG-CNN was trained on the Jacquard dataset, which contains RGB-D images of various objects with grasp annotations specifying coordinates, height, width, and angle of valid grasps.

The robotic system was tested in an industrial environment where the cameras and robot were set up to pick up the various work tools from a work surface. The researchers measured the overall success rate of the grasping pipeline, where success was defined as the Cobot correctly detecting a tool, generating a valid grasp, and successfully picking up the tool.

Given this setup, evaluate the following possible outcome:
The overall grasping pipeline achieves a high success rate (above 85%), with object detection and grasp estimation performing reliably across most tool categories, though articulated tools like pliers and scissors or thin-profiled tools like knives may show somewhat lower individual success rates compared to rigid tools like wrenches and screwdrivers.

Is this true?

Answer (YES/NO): NO